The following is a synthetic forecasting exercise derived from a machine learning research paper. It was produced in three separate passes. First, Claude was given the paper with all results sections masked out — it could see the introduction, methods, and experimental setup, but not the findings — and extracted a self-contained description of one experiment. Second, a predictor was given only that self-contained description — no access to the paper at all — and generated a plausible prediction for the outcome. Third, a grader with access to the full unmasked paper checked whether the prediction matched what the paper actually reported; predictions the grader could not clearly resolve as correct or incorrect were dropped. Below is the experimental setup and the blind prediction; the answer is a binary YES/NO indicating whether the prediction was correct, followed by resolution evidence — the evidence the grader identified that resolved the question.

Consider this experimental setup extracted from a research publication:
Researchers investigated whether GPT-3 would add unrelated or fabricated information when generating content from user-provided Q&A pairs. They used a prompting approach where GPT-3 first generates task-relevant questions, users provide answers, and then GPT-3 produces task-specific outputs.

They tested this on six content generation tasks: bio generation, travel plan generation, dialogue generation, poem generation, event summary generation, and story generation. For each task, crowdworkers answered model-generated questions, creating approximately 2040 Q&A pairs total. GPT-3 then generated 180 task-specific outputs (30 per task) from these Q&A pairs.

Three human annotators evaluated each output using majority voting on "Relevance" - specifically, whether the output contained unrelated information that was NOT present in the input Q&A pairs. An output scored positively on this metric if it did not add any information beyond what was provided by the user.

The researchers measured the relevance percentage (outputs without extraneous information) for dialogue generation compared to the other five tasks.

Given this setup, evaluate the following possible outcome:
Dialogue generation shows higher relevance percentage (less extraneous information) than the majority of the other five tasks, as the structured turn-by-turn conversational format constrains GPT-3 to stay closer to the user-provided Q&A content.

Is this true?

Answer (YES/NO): NO